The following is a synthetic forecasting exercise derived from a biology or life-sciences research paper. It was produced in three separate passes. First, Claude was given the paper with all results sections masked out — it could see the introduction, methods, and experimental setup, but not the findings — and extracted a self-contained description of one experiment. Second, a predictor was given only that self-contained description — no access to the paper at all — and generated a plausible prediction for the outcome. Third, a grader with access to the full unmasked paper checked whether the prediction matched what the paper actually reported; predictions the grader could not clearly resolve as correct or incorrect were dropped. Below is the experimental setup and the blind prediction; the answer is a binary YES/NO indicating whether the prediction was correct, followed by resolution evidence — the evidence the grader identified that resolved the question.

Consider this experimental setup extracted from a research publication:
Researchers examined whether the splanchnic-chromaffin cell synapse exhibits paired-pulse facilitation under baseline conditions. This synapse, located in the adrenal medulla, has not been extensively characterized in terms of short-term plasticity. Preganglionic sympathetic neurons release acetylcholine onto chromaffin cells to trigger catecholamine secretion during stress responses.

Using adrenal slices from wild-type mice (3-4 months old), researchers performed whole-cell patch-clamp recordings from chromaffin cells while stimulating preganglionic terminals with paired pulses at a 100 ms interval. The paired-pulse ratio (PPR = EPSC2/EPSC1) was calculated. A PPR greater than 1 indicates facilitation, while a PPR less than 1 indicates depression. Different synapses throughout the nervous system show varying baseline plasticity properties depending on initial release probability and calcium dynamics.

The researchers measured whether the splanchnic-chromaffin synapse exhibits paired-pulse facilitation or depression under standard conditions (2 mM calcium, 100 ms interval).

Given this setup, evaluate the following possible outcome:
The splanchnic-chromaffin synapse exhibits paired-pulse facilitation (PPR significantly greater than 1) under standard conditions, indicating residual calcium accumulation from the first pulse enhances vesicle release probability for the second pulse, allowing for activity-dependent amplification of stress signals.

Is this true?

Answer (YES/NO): YES